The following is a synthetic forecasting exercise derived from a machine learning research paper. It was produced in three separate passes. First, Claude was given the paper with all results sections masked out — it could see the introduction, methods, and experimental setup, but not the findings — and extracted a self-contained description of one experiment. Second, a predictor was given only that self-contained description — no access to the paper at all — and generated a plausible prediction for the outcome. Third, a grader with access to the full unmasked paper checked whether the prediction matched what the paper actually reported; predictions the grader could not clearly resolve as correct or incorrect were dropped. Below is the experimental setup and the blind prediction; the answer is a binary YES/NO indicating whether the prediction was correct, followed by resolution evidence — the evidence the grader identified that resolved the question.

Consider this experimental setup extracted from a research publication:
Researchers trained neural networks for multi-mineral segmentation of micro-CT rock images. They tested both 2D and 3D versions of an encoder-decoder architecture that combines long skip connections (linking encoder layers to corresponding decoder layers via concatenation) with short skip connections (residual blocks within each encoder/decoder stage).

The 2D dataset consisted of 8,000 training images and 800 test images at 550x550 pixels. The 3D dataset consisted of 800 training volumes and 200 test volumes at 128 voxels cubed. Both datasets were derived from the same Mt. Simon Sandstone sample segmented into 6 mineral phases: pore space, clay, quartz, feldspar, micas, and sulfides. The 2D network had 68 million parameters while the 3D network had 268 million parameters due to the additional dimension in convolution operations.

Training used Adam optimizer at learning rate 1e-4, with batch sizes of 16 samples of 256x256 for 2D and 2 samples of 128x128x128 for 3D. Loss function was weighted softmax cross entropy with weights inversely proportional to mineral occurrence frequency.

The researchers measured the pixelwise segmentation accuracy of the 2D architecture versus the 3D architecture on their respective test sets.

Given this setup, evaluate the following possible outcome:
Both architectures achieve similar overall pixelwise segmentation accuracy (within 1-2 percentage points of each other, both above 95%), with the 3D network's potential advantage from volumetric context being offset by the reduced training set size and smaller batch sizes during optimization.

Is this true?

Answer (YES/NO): NO